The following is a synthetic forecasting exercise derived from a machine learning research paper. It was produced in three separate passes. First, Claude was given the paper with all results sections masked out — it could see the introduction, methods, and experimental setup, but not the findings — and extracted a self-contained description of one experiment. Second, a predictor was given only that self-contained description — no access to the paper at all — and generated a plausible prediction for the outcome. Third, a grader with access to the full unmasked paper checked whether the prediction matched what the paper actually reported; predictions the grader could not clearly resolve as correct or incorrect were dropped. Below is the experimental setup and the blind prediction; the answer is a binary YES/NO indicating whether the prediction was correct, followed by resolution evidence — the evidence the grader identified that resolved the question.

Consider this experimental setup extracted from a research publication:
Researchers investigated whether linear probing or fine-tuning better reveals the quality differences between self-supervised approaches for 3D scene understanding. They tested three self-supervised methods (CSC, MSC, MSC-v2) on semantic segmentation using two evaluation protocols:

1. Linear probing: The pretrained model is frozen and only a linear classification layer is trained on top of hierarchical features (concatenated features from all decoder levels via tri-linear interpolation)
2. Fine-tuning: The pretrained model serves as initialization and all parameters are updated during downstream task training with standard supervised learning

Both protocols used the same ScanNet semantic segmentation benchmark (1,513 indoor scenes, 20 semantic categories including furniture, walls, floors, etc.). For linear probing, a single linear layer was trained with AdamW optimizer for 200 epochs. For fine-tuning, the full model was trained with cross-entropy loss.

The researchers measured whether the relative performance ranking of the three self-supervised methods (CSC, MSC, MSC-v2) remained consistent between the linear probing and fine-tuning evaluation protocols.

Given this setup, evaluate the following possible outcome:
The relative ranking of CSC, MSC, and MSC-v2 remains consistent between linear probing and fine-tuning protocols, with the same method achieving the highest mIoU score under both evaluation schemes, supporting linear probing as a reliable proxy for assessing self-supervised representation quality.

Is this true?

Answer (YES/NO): NO